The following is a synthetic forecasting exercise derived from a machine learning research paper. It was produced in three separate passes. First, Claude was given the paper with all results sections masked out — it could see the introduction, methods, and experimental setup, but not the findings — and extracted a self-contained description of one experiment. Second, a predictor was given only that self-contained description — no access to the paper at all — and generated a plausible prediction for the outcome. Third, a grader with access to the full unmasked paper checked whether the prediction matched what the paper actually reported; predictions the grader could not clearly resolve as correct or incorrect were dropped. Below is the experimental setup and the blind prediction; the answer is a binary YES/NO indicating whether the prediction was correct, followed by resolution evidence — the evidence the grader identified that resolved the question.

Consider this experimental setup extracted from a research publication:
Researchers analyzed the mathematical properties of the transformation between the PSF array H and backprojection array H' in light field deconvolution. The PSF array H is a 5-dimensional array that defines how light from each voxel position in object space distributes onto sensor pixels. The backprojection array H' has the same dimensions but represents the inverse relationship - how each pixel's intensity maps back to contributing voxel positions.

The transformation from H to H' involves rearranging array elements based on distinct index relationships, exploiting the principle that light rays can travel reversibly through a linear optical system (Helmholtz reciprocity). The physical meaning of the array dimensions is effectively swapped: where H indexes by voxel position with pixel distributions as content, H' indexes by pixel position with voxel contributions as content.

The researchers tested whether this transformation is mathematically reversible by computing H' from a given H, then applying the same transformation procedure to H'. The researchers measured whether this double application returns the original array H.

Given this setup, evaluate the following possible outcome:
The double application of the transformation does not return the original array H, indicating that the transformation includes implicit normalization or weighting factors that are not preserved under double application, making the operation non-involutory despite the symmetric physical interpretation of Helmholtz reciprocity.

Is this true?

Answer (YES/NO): NO